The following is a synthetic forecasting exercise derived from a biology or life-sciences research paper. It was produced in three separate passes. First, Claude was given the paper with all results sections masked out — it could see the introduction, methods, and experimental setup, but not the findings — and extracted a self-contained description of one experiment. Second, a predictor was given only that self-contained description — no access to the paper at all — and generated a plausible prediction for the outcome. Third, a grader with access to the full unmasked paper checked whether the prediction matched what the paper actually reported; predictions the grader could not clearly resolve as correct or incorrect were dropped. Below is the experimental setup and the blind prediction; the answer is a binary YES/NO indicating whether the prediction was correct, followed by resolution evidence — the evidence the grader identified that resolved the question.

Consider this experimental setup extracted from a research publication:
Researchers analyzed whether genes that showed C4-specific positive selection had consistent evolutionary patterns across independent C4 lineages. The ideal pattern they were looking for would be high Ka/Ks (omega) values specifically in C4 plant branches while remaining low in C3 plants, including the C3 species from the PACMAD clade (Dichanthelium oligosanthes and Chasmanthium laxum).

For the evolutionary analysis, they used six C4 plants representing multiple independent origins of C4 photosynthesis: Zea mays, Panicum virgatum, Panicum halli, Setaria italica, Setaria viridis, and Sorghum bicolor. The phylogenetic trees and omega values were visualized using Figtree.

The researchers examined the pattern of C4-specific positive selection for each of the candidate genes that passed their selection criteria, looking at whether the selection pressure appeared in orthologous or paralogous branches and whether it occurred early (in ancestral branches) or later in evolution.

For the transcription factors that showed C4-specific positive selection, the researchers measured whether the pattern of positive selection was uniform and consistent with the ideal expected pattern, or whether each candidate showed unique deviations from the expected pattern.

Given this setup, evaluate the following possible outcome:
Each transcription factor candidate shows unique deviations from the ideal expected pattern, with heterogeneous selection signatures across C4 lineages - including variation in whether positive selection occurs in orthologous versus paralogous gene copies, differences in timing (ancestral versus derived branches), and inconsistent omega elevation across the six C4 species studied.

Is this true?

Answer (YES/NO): YES